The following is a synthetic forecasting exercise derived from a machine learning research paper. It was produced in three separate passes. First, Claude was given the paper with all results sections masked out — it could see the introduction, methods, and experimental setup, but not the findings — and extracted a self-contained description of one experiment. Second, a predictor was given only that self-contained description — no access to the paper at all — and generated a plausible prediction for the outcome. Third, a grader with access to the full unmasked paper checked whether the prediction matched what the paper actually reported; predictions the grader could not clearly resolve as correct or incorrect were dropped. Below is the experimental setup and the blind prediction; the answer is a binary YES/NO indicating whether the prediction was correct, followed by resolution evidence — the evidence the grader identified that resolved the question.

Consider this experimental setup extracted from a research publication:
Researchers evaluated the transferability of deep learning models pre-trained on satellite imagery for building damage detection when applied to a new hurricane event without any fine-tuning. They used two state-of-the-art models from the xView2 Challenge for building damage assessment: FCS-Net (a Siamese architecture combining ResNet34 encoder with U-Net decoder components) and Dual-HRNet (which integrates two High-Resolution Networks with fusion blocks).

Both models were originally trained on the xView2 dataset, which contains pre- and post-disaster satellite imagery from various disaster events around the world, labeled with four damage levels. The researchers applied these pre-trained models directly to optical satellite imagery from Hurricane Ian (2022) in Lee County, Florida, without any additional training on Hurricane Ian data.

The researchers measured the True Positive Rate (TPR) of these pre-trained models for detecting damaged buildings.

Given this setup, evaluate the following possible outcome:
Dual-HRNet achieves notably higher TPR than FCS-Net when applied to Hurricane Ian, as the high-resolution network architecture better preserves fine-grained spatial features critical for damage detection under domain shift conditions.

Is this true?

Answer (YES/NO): NO